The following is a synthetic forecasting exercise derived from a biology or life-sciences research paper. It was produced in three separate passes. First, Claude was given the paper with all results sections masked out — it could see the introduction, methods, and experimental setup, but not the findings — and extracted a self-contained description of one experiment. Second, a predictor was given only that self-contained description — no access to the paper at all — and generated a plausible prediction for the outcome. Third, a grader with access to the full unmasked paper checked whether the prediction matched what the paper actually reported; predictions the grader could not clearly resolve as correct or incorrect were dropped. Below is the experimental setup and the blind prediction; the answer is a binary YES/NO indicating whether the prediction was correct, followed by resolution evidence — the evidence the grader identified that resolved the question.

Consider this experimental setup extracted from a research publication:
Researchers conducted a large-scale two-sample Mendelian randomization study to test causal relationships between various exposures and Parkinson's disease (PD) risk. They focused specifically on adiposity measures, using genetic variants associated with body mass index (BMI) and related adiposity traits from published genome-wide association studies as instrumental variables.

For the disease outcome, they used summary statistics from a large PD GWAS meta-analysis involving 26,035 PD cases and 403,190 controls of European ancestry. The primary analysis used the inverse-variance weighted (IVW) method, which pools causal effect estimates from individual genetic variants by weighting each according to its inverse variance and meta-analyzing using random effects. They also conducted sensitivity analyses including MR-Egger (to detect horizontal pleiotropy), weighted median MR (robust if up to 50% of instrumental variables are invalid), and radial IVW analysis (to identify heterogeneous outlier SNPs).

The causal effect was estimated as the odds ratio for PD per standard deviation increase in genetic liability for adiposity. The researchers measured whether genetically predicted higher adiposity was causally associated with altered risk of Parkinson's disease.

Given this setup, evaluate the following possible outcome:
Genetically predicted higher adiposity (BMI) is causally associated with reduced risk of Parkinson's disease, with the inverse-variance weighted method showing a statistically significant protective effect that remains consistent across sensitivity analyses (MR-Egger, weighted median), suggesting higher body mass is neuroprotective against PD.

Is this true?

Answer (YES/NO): YES